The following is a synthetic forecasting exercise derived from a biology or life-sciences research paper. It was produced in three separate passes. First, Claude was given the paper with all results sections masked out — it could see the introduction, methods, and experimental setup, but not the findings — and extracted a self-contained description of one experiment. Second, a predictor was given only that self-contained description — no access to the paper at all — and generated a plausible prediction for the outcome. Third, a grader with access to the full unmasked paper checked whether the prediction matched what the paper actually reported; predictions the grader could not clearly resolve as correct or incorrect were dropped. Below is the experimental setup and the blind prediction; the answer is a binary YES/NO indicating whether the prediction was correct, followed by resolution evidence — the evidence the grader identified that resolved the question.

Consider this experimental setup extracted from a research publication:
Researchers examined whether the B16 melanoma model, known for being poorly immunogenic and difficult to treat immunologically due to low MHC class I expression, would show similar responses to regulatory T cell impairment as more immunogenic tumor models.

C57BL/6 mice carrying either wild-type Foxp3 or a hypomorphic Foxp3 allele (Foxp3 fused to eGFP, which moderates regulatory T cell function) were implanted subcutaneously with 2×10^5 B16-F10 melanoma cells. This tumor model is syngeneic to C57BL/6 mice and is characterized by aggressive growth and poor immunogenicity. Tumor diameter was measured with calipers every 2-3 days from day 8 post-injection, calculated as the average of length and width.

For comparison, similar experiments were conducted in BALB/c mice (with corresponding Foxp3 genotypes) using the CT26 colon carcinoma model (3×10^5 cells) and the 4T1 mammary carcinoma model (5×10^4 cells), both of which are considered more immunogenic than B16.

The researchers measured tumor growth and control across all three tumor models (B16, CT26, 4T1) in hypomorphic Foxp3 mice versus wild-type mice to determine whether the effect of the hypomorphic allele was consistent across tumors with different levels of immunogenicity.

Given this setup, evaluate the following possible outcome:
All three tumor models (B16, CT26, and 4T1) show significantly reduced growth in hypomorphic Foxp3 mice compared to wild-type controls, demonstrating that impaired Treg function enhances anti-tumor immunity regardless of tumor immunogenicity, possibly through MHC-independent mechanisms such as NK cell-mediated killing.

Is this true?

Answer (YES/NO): NO